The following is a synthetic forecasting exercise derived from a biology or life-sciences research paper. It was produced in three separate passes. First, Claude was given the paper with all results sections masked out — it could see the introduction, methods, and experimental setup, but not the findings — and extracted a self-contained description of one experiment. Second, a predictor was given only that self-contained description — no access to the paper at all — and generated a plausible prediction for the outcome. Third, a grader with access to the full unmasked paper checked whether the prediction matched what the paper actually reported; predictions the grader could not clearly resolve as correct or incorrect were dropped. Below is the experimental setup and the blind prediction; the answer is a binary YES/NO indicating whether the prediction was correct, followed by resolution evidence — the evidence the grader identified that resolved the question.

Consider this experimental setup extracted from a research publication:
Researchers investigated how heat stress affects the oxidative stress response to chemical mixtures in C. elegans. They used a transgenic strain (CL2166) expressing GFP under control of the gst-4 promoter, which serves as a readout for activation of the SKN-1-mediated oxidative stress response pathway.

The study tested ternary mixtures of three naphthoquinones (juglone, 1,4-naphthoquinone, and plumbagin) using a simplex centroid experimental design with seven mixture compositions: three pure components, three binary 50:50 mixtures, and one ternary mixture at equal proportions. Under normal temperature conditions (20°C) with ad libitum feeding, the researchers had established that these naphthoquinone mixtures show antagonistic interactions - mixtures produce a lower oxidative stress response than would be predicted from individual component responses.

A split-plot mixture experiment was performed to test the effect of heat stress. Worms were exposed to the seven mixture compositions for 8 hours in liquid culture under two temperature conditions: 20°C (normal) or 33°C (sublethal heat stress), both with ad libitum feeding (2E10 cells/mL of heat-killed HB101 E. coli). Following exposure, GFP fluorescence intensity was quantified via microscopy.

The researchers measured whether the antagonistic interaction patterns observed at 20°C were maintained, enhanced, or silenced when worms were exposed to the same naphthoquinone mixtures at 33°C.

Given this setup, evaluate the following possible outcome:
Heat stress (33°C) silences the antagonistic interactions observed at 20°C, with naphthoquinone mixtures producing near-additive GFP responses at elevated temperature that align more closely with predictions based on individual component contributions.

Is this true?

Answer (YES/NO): NO